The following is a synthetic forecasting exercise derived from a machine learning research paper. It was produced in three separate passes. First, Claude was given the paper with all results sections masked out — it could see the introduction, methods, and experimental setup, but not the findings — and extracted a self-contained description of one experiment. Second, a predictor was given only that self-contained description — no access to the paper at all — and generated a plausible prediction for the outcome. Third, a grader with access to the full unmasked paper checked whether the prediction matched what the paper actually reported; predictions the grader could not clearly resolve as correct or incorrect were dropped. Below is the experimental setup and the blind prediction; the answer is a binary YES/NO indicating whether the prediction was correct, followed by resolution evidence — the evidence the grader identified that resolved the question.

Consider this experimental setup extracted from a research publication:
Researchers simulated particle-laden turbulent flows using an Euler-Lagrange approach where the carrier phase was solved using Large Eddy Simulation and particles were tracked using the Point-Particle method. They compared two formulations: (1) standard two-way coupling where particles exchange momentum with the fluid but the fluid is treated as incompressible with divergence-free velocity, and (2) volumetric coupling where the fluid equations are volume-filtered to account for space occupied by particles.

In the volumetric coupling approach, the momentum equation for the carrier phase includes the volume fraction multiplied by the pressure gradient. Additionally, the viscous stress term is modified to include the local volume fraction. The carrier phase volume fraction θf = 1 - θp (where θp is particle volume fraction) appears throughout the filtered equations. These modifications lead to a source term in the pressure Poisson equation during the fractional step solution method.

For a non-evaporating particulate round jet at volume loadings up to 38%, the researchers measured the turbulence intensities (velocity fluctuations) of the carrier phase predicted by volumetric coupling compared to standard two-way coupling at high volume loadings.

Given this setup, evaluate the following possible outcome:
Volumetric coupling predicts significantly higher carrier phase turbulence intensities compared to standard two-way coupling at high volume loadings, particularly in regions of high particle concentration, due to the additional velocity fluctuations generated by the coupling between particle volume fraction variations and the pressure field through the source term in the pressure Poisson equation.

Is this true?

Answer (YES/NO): NO